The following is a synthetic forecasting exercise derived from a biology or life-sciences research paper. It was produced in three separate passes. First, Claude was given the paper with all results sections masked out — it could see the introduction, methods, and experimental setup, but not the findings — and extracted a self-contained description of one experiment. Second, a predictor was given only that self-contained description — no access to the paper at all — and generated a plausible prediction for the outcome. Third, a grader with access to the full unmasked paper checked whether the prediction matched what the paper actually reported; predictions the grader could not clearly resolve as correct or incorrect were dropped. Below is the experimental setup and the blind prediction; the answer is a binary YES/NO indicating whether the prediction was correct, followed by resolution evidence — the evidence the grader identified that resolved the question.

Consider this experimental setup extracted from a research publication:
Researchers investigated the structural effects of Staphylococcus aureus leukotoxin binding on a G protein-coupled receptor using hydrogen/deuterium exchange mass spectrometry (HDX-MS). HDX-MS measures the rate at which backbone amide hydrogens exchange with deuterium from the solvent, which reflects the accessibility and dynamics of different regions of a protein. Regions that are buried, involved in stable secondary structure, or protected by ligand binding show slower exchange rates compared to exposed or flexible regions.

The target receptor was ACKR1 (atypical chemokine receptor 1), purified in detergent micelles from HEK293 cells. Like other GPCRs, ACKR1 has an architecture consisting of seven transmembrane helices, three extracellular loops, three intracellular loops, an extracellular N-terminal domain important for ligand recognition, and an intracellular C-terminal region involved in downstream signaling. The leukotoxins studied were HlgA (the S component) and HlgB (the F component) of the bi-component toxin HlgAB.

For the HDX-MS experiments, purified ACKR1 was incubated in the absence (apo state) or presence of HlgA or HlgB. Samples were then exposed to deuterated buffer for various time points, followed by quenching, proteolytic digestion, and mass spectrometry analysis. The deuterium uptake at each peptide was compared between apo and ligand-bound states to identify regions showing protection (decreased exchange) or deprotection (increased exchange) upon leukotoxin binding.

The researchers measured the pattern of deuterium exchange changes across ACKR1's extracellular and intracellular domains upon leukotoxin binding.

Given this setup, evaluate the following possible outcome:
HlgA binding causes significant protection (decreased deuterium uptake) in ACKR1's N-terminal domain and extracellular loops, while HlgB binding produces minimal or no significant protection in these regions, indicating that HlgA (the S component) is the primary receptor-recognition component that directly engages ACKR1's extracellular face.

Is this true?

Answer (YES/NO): NO